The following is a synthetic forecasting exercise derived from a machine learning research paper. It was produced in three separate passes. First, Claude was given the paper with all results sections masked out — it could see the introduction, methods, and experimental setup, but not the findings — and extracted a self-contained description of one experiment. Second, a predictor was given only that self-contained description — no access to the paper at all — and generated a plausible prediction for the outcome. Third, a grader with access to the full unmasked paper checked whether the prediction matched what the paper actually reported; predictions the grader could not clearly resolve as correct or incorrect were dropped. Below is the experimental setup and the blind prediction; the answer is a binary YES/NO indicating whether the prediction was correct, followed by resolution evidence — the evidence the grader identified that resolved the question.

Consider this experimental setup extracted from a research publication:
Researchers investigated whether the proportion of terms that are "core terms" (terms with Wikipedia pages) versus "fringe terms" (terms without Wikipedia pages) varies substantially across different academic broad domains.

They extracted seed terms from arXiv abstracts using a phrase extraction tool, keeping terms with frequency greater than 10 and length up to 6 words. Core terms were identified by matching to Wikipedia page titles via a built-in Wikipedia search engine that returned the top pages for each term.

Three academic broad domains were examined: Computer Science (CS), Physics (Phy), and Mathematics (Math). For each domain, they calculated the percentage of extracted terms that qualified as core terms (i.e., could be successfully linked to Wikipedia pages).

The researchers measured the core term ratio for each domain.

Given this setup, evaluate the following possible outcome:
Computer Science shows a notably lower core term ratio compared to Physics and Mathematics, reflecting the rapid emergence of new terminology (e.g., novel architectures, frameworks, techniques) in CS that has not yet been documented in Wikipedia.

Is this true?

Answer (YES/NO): NO